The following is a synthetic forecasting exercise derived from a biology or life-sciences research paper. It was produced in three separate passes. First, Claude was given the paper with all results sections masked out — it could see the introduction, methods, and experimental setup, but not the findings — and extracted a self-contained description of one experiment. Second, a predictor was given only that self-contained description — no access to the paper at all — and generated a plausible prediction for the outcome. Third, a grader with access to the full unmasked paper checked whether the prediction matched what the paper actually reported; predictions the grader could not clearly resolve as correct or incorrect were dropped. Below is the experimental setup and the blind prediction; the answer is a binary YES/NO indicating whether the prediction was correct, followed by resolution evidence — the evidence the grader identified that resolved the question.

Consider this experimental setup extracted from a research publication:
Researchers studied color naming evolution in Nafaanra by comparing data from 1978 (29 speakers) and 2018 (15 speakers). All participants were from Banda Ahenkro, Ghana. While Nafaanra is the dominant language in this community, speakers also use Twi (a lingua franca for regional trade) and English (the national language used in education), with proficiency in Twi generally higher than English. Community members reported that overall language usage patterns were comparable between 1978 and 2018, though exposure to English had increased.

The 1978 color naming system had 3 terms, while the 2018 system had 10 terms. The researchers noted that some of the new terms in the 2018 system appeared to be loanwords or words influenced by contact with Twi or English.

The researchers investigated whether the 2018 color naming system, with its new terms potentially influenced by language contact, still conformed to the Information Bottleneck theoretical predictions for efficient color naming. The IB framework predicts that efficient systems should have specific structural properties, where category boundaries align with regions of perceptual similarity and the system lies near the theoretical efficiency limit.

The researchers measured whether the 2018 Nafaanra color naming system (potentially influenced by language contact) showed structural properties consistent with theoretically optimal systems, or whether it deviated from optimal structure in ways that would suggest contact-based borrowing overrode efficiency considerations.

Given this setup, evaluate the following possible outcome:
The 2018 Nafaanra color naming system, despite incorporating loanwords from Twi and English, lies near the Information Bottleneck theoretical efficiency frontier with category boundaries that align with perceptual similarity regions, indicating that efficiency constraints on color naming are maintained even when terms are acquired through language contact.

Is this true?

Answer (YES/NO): YES